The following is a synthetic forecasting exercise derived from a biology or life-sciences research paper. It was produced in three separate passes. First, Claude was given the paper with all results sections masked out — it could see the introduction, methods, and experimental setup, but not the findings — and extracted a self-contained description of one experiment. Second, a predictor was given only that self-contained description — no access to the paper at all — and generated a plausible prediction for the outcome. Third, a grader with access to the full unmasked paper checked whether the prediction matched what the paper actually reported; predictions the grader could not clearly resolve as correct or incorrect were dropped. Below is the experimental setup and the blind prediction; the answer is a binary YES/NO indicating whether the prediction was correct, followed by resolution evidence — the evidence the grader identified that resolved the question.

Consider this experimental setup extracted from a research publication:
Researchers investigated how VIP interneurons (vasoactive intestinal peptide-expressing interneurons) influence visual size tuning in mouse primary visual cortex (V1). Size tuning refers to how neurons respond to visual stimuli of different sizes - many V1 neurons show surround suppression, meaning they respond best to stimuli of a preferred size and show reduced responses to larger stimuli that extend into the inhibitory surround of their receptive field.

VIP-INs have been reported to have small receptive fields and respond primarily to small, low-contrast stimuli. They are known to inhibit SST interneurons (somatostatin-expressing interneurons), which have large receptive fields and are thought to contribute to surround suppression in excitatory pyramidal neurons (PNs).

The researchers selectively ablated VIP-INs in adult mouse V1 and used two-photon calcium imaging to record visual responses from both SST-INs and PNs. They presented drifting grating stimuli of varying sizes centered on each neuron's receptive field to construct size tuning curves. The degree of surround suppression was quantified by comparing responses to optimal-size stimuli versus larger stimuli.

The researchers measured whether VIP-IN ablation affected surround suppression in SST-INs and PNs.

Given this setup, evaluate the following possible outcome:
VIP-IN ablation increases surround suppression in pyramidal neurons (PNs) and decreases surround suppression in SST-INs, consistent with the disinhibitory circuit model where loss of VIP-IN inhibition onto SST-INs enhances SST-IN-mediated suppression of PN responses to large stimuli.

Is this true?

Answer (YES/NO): NO